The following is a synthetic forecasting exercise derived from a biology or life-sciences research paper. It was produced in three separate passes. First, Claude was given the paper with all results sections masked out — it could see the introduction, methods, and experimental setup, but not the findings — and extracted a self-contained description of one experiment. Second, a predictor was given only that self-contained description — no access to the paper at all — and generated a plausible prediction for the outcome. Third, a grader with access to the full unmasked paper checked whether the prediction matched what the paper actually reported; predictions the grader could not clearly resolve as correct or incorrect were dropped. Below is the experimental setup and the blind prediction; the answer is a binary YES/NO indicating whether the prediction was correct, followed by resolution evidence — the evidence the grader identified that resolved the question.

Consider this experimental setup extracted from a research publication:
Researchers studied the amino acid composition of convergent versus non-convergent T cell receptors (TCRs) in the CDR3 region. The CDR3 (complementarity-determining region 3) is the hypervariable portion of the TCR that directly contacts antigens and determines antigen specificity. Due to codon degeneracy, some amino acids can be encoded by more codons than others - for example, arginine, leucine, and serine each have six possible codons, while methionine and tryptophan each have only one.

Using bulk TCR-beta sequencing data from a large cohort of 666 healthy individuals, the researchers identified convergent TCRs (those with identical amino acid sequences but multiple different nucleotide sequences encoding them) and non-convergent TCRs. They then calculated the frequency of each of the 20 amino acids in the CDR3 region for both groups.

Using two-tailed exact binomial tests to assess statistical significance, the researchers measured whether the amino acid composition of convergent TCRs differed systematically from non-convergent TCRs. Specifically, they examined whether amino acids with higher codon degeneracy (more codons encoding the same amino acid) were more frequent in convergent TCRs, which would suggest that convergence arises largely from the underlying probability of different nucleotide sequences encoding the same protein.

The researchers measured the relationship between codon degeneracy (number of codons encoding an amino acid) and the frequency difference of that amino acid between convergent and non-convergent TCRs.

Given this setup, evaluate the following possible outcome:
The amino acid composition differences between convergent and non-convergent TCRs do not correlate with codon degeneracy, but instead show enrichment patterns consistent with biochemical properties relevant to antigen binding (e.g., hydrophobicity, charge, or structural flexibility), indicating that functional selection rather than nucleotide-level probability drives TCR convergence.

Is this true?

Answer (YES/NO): YES